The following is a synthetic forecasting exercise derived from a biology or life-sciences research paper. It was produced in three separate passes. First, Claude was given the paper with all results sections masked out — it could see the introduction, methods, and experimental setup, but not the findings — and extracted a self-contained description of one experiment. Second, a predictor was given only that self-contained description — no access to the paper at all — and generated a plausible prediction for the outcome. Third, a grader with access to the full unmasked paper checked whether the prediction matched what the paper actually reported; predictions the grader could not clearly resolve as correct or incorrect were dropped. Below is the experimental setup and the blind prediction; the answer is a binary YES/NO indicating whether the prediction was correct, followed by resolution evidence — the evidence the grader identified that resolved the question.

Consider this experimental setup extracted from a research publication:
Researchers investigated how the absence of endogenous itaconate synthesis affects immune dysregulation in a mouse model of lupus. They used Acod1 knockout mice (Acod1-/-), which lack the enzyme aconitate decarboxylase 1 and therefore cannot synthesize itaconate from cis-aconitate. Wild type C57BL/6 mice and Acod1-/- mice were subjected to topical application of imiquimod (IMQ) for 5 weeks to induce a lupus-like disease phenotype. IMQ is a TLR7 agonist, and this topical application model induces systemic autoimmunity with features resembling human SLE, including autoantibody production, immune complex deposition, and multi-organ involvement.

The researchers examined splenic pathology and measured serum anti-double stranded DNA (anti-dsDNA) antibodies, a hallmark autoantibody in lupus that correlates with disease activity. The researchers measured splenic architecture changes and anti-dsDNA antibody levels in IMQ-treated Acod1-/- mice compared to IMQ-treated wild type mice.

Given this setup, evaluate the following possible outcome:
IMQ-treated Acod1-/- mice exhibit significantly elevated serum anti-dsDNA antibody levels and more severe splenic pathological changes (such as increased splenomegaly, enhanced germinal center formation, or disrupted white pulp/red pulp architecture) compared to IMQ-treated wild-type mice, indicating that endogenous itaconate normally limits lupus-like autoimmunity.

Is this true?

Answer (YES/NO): YES